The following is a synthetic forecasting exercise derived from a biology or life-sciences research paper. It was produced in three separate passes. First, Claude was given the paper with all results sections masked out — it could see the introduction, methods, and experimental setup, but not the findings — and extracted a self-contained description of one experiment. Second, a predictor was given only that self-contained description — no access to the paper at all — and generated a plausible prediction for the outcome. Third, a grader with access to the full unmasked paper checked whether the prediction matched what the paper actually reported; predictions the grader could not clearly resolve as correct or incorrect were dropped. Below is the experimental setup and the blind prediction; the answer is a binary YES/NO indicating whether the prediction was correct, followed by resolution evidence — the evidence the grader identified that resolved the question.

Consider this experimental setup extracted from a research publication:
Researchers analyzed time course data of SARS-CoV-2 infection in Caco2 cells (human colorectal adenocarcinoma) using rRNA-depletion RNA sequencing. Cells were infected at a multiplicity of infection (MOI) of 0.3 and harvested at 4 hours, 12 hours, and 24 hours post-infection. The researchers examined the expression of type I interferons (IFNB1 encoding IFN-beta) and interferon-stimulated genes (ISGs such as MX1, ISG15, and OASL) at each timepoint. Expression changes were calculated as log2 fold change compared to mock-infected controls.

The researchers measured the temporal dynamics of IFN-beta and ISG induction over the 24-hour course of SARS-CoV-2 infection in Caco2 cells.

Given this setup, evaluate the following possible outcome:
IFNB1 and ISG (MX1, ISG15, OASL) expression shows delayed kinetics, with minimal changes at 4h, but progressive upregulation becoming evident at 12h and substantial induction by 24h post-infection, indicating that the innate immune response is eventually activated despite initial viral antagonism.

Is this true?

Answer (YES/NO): NO